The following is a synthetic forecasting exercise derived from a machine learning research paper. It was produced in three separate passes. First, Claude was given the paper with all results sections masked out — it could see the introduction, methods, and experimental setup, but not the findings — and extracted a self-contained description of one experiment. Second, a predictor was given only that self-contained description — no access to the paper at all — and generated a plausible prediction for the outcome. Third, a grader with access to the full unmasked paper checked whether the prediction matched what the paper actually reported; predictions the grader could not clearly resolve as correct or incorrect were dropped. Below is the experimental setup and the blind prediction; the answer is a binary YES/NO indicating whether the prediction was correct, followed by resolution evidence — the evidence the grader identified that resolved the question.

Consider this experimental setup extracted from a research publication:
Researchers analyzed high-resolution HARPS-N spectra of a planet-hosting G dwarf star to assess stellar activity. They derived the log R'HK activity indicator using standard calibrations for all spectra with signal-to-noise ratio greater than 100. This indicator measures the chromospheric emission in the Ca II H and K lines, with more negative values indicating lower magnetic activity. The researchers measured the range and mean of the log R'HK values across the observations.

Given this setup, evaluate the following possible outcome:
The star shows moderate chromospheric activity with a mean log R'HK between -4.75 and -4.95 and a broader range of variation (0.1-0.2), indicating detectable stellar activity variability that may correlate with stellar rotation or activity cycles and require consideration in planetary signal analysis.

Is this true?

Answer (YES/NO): NO